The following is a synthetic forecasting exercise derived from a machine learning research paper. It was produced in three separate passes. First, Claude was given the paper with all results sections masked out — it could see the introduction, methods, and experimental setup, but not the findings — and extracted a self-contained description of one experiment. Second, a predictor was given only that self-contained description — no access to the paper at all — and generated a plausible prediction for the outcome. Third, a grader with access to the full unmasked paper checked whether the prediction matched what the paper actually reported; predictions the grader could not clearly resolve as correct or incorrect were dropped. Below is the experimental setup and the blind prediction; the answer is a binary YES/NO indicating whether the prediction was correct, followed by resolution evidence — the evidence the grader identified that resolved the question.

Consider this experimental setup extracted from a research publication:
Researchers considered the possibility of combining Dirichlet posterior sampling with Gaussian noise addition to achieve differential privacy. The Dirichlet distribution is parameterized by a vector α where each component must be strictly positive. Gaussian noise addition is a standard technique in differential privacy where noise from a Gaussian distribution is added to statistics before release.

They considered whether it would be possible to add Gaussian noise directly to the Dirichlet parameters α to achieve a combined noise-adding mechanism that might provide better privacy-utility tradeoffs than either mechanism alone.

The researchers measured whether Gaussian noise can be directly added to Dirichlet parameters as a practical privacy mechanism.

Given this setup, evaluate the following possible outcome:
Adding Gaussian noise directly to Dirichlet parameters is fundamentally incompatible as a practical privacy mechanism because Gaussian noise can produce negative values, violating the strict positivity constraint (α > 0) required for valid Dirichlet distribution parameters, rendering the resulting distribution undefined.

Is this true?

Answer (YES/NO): YES